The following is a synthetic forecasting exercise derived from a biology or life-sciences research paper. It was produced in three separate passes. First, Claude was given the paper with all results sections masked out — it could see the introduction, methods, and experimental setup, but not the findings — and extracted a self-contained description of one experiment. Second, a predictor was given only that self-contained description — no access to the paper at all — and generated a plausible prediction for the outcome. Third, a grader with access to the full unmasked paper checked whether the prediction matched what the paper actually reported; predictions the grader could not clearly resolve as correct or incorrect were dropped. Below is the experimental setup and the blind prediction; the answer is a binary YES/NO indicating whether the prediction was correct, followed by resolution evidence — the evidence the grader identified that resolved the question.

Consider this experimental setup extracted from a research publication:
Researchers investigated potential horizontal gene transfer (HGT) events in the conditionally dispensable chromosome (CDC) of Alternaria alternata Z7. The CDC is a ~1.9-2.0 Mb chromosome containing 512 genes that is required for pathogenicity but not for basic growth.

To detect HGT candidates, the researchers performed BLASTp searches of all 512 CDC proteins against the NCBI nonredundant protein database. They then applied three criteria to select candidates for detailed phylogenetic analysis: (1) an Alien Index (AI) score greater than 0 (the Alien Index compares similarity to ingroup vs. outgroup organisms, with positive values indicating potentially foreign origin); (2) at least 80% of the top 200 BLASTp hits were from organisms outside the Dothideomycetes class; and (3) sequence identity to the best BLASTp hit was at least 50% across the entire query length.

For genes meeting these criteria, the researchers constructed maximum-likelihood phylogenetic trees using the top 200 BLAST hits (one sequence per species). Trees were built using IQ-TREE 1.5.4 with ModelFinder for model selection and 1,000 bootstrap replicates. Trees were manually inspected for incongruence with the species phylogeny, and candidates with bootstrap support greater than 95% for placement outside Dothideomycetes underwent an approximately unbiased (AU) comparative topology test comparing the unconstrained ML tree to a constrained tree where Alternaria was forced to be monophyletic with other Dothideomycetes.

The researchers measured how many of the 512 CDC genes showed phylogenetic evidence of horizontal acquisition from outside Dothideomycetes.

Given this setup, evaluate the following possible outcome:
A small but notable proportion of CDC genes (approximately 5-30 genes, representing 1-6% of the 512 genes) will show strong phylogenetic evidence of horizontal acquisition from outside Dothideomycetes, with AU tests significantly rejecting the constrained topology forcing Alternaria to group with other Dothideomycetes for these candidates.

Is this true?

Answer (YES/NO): YES